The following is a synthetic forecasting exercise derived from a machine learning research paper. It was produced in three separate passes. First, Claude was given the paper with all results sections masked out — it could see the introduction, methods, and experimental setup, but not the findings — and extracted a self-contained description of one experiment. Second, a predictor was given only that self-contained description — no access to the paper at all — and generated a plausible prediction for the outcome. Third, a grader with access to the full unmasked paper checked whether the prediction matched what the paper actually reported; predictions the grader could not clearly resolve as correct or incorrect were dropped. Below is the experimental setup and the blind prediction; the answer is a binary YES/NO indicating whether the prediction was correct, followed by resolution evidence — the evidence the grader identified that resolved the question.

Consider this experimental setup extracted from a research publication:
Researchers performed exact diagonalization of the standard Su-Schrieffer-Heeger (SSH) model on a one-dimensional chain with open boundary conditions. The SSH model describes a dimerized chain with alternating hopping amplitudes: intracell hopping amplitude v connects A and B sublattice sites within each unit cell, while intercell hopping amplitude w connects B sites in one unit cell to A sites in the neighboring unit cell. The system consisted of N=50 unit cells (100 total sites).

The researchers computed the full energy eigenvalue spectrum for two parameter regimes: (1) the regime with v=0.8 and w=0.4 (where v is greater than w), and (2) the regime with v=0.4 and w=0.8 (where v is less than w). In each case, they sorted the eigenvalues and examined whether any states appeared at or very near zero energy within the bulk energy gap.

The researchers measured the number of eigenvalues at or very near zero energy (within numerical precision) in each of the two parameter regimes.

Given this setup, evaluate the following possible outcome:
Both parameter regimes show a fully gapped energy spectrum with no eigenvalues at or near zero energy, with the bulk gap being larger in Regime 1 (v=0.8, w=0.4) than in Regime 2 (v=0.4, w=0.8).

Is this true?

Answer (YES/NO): NO